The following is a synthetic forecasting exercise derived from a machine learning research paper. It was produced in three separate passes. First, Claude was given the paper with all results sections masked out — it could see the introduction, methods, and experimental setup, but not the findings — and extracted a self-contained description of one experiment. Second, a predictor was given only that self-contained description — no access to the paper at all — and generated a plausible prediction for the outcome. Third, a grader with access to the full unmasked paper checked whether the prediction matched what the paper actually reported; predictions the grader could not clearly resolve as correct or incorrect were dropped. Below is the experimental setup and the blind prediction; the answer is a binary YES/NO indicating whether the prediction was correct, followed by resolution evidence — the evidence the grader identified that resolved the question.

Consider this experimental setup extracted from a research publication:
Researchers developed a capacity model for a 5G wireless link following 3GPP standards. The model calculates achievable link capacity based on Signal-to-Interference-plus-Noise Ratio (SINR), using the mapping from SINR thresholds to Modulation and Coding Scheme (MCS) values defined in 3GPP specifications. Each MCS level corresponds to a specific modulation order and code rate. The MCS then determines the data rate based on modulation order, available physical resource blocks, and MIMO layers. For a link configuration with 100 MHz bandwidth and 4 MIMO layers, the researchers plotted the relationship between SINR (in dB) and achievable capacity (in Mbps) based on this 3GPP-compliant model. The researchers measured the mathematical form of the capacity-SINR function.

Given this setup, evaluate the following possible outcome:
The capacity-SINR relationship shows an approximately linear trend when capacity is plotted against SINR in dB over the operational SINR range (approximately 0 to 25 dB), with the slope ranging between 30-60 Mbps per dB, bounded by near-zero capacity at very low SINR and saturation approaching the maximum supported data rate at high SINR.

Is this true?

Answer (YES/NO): NO